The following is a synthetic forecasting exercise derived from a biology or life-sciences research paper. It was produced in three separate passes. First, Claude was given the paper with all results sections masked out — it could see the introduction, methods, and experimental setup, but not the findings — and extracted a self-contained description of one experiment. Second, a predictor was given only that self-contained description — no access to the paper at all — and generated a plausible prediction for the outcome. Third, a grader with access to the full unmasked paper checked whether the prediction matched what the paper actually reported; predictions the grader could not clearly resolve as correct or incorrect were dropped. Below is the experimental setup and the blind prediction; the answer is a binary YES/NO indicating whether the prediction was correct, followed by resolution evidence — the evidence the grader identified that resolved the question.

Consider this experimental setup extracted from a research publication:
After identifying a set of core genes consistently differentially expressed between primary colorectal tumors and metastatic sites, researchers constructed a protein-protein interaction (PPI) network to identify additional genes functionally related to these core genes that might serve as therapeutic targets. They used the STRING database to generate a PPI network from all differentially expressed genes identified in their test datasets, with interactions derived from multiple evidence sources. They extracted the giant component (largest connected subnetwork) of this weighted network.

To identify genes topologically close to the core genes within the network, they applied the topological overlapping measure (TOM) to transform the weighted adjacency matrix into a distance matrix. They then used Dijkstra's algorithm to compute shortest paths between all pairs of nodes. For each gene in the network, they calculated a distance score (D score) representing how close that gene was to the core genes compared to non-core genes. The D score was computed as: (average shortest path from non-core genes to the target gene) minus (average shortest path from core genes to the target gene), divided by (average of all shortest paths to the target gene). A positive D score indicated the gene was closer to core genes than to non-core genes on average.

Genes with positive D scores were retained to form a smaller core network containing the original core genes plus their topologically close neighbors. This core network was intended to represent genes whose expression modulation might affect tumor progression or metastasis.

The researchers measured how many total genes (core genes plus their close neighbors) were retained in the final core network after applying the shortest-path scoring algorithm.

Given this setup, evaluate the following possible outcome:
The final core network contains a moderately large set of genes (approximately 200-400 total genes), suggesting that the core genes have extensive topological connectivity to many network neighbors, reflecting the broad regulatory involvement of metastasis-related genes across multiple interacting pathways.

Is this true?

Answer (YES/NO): NO